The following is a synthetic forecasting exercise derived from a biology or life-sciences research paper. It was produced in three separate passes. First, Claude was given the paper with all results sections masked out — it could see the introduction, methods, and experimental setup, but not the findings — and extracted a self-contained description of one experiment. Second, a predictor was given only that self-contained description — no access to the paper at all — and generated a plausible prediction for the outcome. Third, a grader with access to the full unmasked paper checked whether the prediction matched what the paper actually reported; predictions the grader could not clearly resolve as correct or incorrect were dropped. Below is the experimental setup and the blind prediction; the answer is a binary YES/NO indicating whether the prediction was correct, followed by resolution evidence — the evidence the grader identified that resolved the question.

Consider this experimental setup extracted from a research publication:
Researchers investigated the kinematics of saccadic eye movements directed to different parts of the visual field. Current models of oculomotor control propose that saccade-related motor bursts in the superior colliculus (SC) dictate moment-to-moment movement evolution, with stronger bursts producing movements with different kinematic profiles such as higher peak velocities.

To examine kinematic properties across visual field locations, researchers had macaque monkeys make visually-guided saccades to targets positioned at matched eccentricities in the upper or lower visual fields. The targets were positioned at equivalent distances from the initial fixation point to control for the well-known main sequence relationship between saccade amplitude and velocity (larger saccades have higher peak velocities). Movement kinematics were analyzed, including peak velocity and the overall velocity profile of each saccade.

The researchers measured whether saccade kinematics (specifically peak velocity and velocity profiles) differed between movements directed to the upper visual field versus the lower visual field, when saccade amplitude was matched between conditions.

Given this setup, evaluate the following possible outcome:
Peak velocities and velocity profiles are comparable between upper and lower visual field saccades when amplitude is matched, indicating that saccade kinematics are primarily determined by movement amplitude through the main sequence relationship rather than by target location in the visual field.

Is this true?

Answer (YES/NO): YES